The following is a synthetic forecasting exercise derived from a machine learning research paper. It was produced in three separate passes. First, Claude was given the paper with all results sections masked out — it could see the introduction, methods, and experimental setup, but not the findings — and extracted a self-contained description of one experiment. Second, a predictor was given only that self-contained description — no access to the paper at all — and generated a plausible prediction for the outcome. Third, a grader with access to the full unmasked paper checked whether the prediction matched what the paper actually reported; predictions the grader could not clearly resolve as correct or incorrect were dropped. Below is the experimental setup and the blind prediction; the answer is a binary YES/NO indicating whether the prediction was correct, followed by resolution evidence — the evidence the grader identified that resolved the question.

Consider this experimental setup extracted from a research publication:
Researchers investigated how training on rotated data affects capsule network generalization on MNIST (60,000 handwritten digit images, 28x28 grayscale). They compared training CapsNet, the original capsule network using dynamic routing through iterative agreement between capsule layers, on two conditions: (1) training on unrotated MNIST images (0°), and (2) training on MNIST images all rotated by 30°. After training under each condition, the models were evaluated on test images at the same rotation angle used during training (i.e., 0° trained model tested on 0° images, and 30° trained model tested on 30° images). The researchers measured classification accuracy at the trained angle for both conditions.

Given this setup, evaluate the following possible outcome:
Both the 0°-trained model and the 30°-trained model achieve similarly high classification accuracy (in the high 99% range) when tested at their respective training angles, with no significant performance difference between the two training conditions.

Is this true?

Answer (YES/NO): YES